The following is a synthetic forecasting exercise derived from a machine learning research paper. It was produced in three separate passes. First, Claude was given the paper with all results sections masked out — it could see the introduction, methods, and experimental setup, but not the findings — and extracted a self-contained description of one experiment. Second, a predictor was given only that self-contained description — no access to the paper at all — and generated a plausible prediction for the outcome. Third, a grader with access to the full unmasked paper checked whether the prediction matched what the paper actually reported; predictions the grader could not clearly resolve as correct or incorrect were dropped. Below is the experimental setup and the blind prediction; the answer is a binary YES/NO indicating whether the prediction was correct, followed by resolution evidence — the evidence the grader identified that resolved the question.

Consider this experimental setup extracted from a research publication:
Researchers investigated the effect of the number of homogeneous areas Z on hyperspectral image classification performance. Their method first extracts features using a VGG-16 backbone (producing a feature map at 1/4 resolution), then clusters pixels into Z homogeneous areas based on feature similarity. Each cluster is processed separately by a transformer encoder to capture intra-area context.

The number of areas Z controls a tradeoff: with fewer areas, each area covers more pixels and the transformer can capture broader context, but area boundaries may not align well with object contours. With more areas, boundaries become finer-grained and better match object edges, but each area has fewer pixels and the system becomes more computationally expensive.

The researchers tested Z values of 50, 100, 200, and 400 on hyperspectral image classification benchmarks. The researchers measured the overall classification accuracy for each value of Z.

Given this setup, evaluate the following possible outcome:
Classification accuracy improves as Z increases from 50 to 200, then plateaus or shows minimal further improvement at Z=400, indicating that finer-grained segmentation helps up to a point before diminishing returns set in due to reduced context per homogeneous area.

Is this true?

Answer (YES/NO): NO